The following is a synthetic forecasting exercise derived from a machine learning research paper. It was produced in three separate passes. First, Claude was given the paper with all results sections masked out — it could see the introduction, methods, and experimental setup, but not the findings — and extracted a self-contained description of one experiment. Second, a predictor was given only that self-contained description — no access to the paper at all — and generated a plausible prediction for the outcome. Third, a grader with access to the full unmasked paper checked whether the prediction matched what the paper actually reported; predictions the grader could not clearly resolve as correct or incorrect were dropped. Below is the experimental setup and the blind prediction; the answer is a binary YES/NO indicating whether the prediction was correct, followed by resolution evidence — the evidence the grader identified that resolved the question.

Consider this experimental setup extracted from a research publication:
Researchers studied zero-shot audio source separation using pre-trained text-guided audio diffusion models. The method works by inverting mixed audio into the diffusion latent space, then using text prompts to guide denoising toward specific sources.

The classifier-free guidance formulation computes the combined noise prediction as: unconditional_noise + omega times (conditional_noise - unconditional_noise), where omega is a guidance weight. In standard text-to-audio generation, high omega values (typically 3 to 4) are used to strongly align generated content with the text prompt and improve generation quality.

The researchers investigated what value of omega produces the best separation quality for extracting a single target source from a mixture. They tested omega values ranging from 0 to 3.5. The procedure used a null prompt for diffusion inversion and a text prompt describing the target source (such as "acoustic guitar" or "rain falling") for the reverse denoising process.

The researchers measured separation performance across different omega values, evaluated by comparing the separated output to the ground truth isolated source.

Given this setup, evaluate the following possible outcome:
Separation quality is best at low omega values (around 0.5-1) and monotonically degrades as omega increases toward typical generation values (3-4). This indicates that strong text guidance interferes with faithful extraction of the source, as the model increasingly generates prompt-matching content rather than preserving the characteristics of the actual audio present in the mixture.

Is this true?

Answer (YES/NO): NO